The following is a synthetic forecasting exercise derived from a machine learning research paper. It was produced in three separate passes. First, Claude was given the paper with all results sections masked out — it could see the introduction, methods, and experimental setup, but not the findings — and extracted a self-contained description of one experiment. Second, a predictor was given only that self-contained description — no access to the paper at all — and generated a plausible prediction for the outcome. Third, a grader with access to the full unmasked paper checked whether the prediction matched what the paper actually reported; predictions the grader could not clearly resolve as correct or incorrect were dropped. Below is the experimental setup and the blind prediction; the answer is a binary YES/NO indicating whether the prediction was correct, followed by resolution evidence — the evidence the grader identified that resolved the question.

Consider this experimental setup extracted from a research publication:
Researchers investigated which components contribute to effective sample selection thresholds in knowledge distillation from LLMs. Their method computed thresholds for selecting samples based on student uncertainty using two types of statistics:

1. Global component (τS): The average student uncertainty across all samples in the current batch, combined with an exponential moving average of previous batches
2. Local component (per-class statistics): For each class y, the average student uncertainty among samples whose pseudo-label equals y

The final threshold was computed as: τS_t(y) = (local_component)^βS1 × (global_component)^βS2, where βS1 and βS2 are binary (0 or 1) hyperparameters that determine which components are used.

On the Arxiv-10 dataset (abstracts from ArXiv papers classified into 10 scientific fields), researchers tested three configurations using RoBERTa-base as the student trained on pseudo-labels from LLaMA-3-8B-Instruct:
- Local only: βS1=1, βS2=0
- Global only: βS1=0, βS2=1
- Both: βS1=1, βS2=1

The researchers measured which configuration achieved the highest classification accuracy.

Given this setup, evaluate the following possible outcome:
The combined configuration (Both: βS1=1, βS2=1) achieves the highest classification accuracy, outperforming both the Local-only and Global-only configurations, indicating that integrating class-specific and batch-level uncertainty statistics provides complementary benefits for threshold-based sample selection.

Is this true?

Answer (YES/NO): YES